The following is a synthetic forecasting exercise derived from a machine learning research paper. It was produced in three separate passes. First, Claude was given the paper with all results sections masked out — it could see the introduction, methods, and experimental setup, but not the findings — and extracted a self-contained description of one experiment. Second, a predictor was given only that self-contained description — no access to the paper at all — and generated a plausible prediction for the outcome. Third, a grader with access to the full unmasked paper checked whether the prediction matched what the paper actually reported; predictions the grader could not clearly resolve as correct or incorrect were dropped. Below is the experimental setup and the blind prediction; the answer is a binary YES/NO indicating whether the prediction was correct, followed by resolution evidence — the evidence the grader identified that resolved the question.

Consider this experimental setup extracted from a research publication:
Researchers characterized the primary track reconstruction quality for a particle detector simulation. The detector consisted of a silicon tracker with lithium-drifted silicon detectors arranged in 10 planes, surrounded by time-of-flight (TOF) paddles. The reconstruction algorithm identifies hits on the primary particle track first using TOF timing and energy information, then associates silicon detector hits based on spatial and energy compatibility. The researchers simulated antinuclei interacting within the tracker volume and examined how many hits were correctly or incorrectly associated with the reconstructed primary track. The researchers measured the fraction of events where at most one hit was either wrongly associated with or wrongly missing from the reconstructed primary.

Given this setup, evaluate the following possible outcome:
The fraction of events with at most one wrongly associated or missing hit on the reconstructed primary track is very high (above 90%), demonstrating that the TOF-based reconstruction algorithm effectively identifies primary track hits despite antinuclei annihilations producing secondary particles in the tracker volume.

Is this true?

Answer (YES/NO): NO